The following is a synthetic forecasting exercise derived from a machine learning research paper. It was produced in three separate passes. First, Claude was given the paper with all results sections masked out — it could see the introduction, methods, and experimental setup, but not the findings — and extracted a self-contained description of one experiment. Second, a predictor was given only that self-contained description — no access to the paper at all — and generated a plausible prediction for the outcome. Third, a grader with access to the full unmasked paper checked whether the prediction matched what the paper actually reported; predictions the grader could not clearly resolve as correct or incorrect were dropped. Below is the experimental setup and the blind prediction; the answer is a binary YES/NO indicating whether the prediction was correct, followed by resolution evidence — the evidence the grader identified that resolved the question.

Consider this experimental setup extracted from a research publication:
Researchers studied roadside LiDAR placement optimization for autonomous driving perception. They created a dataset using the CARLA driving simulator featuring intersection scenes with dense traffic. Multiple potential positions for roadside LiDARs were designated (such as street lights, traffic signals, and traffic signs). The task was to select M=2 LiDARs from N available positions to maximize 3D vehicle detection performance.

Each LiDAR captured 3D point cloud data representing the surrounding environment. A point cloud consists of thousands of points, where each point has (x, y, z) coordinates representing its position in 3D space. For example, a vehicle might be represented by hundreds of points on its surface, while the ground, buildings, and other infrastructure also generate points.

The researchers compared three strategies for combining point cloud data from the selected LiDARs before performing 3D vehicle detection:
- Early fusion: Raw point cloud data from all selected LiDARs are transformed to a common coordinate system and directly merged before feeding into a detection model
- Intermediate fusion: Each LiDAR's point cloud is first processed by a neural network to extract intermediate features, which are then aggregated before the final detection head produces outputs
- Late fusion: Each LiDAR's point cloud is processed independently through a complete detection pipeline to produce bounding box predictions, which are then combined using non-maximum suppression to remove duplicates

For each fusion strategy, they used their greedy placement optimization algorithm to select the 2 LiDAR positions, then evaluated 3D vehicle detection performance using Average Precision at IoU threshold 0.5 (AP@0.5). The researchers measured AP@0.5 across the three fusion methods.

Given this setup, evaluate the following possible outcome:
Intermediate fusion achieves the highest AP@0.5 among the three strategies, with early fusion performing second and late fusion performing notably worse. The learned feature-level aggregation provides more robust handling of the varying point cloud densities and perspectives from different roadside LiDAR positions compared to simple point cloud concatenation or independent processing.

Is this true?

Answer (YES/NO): NO